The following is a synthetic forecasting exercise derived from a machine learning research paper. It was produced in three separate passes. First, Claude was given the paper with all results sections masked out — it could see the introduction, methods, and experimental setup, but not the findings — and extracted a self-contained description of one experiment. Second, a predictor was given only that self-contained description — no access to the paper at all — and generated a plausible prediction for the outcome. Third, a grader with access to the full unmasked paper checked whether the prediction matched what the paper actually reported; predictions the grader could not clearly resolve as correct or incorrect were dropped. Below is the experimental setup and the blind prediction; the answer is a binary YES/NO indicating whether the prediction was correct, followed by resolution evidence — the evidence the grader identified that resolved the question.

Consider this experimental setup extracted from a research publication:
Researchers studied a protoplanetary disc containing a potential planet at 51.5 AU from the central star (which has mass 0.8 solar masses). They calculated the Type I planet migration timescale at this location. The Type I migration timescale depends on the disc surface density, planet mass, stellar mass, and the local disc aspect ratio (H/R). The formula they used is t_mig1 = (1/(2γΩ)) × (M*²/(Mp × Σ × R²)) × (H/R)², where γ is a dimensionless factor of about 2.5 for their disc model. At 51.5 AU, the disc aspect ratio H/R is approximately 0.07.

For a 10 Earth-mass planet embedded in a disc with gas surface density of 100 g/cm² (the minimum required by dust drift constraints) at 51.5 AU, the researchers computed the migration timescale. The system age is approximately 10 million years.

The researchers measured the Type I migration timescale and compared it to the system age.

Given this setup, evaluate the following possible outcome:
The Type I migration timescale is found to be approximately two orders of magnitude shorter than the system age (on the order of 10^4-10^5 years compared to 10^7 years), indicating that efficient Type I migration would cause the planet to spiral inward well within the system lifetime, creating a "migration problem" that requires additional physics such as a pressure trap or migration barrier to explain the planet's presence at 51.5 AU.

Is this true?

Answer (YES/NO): NO